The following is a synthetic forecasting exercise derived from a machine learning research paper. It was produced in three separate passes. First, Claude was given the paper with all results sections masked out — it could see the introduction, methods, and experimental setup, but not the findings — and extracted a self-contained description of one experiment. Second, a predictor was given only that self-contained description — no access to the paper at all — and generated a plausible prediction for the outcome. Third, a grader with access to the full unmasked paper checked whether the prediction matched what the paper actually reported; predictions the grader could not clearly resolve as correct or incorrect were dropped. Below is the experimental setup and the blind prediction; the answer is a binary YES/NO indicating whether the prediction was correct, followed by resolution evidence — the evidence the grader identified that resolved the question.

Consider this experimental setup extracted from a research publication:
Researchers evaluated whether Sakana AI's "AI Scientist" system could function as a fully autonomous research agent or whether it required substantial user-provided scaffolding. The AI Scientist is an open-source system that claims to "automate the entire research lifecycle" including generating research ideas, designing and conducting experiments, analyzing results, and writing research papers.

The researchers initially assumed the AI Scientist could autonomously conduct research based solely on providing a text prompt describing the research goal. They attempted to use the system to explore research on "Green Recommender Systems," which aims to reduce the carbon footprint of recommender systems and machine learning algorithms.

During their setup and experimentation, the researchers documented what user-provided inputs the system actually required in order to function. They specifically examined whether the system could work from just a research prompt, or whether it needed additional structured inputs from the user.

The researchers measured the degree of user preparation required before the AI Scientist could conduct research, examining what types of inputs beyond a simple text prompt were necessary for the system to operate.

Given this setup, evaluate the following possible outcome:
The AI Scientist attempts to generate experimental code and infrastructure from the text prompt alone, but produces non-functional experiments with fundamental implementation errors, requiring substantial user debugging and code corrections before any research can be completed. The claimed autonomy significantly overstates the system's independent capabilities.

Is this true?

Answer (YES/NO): NO